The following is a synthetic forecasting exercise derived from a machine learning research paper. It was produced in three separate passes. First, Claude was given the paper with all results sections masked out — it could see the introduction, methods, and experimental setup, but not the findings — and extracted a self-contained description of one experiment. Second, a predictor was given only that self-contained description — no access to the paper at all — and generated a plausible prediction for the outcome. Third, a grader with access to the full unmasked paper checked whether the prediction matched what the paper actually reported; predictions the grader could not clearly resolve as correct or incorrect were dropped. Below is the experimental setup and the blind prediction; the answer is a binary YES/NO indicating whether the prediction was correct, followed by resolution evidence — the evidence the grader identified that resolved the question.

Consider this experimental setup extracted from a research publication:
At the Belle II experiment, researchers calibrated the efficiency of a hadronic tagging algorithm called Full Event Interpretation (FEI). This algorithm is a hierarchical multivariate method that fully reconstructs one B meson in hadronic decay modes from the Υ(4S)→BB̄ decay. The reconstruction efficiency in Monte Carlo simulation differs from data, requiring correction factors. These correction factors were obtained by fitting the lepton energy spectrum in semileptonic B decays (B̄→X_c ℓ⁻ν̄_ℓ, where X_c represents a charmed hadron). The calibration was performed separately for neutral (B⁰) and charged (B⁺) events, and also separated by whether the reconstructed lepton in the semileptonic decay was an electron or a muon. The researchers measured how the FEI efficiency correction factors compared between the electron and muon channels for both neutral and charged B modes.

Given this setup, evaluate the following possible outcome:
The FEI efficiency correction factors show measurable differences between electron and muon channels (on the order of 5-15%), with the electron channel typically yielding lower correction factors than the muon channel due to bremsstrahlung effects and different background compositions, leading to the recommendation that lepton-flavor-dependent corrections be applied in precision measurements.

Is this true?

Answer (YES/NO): NO